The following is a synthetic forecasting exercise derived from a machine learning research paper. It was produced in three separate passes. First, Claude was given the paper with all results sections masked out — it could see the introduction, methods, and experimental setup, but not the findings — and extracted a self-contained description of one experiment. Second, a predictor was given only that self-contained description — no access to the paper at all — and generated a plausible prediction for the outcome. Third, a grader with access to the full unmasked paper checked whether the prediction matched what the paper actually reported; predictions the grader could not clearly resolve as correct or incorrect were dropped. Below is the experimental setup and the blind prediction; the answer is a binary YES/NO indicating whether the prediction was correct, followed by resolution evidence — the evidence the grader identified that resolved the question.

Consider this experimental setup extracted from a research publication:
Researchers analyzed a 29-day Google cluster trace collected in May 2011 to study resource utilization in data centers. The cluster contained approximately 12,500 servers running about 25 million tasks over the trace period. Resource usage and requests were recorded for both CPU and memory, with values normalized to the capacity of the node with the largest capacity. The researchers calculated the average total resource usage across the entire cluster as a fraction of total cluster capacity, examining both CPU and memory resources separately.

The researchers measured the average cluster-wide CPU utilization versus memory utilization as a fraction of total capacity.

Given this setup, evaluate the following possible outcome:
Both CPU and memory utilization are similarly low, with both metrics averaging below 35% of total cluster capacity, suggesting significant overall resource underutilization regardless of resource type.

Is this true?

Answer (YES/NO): NO